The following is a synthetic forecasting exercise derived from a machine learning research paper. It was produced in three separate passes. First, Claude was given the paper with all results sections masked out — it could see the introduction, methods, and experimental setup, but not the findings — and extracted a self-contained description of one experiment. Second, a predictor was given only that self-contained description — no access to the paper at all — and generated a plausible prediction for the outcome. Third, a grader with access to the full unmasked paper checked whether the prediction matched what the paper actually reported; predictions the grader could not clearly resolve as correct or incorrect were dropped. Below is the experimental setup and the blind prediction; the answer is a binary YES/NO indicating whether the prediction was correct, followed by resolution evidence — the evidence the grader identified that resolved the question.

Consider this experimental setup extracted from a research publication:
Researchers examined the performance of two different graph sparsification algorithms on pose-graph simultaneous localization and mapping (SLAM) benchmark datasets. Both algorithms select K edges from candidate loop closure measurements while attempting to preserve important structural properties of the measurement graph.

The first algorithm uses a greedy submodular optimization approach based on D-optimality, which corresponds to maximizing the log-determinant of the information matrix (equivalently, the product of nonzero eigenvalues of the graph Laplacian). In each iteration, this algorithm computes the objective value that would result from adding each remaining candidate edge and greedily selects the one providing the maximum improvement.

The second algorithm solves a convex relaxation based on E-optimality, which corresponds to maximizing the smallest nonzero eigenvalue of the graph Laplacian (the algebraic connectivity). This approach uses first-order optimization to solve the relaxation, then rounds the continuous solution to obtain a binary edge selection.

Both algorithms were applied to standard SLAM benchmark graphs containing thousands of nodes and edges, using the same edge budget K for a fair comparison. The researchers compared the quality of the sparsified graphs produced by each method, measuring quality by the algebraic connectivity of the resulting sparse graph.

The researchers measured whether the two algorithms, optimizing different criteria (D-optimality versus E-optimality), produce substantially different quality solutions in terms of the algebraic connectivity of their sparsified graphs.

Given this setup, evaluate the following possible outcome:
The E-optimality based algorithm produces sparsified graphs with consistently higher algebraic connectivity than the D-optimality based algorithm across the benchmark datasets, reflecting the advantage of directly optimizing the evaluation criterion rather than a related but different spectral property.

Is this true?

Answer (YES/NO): NO